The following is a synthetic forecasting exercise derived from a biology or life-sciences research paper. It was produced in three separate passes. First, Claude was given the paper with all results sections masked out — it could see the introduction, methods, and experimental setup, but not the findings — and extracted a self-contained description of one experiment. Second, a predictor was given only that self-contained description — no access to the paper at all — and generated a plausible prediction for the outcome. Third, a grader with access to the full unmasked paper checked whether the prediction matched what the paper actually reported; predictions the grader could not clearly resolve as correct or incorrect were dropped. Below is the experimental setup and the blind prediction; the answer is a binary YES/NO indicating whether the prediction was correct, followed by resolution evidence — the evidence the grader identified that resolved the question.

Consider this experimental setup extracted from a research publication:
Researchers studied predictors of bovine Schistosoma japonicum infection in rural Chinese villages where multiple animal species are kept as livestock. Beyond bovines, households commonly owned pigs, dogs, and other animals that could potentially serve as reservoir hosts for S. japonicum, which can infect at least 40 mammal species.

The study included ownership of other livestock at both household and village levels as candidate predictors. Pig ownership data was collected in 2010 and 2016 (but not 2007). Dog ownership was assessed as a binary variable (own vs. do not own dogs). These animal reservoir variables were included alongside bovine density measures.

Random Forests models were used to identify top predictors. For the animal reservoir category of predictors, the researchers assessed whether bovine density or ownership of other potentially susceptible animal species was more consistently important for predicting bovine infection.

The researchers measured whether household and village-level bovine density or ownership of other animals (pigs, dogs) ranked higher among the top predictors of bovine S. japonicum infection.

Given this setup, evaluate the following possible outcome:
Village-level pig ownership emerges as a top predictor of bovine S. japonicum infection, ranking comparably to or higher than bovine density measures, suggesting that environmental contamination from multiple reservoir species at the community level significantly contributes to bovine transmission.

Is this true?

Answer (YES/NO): NO